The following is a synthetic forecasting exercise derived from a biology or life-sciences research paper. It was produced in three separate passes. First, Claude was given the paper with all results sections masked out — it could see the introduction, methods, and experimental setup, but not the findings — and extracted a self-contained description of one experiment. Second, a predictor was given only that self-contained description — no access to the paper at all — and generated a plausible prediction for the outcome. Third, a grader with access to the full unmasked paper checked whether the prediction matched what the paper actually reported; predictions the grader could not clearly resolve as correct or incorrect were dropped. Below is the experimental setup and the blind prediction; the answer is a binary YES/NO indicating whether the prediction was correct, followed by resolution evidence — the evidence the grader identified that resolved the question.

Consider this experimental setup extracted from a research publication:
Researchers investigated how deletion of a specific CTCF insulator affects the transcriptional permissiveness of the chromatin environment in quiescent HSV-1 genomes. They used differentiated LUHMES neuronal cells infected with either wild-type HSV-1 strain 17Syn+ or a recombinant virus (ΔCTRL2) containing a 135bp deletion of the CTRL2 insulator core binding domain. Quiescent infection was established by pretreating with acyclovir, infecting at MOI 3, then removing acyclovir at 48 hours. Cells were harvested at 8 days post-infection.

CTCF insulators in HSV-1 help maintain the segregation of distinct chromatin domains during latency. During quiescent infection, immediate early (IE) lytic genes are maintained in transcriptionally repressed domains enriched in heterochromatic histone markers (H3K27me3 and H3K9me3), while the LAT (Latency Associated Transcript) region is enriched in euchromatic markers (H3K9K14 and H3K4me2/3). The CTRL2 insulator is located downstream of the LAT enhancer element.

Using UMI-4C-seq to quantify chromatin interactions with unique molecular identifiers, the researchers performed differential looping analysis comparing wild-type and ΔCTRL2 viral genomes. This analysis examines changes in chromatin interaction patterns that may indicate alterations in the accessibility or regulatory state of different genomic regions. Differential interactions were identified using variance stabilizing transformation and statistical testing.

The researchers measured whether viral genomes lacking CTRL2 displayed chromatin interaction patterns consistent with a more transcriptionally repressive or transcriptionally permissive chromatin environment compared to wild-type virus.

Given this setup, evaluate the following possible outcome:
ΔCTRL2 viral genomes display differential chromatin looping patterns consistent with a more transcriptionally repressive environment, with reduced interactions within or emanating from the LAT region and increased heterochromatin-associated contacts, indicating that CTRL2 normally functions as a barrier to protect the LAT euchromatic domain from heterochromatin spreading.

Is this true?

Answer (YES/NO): NO